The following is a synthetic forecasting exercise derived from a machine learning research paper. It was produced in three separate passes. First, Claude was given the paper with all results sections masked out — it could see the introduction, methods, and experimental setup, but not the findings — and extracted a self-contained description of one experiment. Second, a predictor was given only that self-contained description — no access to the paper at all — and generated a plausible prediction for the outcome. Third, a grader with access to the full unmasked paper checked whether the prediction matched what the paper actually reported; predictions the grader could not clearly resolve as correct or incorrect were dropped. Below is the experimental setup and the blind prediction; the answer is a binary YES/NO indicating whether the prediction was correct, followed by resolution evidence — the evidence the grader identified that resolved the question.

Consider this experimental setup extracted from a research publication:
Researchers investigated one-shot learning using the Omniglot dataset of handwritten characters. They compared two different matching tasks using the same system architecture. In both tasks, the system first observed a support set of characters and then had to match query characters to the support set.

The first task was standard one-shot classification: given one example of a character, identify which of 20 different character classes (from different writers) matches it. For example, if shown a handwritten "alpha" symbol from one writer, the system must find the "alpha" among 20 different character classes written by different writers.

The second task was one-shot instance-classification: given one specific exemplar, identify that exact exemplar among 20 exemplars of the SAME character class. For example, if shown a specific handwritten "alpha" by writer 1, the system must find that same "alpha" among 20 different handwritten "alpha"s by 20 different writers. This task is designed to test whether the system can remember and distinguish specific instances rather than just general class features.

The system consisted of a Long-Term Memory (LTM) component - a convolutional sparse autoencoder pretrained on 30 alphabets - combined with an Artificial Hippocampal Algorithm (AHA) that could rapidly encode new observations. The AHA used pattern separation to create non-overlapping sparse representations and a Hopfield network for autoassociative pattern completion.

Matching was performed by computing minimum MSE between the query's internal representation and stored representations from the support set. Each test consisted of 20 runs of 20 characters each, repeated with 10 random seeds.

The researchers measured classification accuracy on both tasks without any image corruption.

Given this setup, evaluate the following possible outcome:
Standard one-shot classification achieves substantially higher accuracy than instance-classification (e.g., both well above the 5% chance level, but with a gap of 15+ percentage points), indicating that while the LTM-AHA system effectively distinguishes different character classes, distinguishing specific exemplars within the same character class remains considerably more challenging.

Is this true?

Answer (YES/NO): NO